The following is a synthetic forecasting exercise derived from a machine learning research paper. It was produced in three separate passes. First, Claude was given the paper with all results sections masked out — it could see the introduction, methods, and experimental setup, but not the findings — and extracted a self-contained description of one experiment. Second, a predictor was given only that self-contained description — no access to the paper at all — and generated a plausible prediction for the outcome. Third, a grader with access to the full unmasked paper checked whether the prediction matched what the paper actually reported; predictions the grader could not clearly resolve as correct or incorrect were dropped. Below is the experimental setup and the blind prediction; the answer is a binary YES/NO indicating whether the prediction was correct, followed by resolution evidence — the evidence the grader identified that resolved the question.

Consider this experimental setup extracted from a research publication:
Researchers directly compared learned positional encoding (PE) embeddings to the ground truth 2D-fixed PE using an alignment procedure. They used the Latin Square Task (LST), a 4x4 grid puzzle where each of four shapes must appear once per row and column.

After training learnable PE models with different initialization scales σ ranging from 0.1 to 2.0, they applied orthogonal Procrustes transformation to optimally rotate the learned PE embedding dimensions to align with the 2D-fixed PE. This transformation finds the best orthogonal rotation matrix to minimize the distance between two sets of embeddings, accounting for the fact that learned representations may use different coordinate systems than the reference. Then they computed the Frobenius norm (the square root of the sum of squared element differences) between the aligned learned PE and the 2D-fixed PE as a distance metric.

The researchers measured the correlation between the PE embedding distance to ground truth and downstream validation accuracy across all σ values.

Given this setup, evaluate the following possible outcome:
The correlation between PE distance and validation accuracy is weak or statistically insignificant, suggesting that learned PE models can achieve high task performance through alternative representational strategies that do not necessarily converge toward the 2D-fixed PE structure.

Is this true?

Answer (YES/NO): NO